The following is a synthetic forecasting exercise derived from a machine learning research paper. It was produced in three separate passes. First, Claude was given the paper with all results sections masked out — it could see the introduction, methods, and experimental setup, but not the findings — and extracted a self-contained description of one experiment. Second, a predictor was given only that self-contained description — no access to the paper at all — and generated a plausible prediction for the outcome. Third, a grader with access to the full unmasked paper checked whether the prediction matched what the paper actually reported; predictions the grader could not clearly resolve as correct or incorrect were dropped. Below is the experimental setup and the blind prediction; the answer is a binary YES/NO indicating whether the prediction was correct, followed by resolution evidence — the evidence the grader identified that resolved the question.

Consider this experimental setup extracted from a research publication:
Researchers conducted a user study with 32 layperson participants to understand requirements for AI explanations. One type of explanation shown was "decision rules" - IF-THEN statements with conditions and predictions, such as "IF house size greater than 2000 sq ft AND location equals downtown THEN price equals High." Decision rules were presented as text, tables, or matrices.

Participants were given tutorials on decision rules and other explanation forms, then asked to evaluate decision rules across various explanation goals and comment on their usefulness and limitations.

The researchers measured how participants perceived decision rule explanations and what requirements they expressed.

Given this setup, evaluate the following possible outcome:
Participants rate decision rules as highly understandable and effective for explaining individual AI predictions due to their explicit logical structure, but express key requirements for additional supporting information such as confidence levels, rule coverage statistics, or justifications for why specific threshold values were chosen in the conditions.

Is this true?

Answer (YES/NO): NO